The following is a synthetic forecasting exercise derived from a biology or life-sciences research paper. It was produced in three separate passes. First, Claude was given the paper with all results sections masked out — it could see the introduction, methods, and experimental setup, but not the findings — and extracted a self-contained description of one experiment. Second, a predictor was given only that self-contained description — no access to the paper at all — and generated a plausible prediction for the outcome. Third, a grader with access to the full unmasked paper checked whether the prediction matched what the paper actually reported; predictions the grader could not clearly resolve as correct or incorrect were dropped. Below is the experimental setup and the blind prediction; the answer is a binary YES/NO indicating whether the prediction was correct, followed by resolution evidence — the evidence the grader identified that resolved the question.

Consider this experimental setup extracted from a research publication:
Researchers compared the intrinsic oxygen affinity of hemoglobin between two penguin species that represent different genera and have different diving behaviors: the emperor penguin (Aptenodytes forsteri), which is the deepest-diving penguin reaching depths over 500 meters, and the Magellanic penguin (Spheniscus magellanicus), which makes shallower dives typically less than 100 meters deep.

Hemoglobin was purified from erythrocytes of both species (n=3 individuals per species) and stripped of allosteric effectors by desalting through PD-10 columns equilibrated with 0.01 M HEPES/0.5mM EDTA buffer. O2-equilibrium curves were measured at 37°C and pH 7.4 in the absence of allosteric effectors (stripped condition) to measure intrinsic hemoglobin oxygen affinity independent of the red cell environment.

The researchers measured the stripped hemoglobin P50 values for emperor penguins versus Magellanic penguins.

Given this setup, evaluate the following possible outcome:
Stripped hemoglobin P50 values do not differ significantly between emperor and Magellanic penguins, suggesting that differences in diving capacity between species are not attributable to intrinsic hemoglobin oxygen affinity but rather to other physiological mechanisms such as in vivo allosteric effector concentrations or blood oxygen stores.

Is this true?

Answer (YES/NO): YES